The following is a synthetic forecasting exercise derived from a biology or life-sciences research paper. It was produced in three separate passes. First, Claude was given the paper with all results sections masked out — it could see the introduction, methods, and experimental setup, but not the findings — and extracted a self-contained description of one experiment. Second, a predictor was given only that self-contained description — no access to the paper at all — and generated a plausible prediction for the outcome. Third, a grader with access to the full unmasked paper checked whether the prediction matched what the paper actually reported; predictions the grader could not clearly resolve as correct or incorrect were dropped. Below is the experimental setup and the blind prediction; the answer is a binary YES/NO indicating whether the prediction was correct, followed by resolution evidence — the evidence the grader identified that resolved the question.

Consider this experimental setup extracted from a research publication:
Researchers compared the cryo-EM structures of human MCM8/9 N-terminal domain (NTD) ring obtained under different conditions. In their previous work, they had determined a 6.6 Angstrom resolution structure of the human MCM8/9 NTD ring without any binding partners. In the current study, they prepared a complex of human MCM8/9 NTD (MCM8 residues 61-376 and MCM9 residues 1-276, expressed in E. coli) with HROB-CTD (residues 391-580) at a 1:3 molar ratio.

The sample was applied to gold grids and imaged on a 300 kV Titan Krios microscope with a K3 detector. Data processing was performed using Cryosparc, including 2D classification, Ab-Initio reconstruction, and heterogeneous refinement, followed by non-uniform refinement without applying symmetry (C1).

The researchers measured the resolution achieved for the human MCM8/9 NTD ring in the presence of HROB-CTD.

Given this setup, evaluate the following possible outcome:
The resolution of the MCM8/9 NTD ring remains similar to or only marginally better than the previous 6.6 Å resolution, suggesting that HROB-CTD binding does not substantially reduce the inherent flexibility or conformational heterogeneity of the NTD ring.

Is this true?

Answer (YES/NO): NO